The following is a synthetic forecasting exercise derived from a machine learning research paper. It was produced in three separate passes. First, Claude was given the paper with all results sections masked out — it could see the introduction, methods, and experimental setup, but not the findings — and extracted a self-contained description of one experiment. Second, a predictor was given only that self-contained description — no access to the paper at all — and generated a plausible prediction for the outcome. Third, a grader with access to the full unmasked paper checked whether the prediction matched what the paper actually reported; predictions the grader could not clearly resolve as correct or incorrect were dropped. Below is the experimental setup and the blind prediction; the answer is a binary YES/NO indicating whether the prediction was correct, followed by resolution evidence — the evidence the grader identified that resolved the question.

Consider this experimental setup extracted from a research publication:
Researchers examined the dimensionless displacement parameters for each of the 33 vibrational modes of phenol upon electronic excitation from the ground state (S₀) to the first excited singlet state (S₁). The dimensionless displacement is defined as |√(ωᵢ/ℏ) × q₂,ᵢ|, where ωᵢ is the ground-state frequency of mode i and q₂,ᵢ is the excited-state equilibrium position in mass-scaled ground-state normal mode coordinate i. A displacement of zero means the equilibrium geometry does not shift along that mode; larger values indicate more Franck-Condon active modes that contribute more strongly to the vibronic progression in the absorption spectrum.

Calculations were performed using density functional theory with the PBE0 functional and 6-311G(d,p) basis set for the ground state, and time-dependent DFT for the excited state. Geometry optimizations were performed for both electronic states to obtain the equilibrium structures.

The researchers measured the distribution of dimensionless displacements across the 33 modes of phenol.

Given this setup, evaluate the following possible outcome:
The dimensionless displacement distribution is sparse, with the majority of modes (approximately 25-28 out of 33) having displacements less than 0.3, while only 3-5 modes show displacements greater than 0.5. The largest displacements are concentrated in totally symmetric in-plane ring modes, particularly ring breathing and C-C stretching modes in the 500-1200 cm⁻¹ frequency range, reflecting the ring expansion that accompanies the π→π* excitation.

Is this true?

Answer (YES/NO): NO